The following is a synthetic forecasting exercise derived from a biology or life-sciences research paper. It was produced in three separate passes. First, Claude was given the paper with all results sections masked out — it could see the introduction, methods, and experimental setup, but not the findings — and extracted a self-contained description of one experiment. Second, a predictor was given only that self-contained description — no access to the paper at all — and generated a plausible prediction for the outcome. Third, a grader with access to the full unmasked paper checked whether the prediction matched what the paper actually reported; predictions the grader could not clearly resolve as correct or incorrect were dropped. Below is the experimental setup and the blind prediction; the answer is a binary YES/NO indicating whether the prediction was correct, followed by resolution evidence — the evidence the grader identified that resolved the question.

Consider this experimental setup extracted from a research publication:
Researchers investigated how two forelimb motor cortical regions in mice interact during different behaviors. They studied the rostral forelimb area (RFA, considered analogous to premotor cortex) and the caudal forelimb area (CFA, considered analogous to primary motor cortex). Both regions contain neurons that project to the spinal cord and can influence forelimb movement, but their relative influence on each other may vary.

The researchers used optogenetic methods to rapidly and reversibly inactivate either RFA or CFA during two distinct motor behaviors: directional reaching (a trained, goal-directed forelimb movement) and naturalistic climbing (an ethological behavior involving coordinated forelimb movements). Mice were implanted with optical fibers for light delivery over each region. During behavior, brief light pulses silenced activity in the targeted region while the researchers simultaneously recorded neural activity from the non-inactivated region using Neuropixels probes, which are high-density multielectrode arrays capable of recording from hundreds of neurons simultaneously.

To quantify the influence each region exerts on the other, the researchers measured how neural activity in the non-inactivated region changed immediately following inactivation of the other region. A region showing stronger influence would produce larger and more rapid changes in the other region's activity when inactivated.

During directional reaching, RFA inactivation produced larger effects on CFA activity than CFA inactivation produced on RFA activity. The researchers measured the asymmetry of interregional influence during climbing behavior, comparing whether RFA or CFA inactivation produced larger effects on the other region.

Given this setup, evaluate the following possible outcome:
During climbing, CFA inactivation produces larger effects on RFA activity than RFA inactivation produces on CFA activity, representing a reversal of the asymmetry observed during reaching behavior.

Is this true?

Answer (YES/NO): YES